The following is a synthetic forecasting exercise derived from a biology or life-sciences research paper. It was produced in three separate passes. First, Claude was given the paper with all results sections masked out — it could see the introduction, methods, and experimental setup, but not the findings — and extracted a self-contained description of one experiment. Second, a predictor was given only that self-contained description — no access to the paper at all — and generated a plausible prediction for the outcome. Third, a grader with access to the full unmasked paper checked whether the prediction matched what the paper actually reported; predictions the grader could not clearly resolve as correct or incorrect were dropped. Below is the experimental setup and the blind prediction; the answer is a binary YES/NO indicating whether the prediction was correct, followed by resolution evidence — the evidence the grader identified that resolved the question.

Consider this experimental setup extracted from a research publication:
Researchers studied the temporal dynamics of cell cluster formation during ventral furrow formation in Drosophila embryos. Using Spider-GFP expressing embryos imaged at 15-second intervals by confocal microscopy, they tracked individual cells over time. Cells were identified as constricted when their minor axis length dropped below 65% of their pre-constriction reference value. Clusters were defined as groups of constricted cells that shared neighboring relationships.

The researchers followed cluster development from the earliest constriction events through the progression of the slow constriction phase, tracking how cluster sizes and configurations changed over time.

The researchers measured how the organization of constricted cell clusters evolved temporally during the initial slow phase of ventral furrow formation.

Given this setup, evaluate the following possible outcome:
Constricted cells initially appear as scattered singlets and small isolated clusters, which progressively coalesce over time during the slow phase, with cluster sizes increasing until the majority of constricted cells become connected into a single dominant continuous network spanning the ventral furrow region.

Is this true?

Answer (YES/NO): YES